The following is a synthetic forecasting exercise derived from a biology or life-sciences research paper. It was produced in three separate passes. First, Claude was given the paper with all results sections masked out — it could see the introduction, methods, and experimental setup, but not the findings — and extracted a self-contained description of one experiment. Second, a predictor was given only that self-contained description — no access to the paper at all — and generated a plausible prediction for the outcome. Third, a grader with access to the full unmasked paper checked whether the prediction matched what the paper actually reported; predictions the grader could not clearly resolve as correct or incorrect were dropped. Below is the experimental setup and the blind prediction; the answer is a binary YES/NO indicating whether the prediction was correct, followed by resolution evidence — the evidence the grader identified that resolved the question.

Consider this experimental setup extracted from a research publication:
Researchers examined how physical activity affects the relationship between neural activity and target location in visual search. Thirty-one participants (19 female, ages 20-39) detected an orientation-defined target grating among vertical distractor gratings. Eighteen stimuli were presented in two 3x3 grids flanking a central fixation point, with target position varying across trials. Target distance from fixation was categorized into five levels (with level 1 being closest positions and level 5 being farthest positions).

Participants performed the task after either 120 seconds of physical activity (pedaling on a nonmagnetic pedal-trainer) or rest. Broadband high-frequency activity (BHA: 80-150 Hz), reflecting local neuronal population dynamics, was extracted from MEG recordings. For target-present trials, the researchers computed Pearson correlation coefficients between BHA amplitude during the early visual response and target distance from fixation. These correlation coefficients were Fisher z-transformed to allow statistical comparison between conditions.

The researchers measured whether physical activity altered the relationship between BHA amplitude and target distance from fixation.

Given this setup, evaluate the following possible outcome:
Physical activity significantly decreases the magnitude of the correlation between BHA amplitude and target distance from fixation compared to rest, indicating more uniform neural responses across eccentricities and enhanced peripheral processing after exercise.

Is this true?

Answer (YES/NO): NO